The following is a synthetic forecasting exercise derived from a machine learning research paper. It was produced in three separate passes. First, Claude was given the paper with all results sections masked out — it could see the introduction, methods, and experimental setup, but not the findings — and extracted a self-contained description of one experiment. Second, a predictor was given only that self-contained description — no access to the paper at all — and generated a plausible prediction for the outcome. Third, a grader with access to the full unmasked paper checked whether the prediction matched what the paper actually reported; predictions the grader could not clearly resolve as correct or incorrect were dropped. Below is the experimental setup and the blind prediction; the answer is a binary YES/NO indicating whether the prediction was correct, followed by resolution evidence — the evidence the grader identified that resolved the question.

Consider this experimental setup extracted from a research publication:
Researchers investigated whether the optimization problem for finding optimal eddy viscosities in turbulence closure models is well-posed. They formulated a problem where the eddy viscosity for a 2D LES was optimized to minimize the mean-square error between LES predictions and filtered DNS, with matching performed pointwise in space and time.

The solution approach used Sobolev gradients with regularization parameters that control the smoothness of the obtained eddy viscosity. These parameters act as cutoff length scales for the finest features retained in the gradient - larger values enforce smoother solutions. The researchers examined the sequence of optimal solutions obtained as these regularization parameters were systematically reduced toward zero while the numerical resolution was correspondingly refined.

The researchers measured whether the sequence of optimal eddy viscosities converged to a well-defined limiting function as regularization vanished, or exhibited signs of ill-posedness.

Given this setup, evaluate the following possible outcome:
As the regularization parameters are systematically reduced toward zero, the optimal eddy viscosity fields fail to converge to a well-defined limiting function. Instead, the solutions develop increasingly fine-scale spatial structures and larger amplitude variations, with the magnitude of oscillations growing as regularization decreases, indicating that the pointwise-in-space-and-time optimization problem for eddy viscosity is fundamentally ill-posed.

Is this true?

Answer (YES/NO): YES